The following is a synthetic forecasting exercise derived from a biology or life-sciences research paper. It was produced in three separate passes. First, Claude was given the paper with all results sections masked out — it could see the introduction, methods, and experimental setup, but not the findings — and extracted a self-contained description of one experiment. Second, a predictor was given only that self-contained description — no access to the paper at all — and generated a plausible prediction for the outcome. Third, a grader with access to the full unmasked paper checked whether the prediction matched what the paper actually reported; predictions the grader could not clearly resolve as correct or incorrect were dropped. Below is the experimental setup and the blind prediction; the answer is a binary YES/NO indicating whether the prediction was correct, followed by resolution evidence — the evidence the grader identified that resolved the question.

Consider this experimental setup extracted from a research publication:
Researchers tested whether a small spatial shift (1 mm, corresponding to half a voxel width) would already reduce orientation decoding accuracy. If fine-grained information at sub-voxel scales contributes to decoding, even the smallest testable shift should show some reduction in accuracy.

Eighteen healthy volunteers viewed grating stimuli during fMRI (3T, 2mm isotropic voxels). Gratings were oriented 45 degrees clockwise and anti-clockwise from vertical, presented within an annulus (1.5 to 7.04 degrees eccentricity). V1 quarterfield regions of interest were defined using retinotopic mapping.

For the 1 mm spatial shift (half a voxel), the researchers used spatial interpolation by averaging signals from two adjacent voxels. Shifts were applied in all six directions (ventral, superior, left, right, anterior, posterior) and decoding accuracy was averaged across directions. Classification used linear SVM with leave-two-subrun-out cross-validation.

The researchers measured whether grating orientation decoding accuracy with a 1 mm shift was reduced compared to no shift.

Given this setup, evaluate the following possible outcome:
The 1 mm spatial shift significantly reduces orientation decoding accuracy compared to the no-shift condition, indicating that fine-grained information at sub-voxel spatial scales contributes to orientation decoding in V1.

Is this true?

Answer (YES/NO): YES